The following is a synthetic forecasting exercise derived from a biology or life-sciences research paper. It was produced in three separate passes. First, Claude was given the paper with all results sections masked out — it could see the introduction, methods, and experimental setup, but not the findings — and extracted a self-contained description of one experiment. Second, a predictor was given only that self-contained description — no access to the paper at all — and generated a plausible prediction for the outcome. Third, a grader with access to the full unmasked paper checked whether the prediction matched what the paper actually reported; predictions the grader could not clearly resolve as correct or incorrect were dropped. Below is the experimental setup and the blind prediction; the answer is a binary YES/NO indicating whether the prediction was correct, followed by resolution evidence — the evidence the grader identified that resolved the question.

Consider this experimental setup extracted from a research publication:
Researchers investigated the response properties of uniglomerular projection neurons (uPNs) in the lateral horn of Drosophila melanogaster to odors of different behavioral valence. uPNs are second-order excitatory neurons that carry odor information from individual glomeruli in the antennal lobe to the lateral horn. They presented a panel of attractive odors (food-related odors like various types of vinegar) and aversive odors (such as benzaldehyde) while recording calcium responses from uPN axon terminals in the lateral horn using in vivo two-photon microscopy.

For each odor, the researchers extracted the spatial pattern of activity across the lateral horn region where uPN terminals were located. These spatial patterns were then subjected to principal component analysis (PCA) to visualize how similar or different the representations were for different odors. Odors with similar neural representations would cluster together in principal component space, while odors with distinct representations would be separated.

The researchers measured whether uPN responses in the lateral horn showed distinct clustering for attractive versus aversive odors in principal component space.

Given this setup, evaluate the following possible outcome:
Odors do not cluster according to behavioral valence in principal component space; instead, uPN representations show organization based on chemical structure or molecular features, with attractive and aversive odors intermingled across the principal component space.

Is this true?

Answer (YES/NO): NO